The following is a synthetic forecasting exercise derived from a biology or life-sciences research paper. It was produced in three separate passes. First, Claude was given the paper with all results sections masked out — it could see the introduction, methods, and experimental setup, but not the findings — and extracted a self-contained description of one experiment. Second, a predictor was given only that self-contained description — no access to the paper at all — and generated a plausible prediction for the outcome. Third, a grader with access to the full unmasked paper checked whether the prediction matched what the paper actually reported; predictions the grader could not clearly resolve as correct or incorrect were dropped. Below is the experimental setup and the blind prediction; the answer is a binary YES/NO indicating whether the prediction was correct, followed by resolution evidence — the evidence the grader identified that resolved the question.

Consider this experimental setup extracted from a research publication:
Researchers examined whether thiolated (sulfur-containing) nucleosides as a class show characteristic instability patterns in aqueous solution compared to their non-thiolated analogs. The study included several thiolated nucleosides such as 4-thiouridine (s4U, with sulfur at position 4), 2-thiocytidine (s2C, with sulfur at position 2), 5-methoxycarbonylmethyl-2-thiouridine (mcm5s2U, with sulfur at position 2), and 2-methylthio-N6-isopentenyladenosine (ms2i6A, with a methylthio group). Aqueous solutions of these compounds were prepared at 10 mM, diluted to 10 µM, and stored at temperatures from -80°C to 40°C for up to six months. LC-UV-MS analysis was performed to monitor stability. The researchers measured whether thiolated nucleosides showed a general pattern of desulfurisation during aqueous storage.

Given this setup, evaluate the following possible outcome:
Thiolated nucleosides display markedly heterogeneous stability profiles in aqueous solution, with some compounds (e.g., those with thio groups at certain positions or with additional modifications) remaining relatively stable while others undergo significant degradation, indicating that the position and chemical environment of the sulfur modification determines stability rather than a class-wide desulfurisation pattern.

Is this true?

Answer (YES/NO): YES